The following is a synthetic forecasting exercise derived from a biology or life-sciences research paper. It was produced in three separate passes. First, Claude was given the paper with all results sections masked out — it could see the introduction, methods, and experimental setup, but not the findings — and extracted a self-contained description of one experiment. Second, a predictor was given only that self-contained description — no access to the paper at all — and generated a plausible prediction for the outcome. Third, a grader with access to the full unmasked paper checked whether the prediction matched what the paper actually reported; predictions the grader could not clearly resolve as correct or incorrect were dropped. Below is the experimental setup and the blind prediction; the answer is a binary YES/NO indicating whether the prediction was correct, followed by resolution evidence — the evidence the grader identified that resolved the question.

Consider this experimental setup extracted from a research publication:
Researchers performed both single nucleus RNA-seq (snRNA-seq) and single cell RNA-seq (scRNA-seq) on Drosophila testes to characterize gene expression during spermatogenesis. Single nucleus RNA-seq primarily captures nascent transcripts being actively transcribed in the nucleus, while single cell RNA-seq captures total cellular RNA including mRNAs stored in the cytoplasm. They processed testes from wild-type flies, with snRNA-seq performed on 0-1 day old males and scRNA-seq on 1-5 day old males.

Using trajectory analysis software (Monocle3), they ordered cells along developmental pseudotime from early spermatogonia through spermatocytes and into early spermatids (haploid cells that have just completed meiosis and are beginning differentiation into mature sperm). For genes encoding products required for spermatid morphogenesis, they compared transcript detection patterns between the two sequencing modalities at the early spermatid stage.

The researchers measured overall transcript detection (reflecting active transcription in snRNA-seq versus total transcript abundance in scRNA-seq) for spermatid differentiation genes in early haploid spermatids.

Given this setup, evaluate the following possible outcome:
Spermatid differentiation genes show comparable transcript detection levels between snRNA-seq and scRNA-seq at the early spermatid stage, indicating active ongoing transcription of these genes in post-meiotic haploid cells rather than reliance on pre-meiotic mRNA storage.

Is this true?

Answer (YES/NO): NO